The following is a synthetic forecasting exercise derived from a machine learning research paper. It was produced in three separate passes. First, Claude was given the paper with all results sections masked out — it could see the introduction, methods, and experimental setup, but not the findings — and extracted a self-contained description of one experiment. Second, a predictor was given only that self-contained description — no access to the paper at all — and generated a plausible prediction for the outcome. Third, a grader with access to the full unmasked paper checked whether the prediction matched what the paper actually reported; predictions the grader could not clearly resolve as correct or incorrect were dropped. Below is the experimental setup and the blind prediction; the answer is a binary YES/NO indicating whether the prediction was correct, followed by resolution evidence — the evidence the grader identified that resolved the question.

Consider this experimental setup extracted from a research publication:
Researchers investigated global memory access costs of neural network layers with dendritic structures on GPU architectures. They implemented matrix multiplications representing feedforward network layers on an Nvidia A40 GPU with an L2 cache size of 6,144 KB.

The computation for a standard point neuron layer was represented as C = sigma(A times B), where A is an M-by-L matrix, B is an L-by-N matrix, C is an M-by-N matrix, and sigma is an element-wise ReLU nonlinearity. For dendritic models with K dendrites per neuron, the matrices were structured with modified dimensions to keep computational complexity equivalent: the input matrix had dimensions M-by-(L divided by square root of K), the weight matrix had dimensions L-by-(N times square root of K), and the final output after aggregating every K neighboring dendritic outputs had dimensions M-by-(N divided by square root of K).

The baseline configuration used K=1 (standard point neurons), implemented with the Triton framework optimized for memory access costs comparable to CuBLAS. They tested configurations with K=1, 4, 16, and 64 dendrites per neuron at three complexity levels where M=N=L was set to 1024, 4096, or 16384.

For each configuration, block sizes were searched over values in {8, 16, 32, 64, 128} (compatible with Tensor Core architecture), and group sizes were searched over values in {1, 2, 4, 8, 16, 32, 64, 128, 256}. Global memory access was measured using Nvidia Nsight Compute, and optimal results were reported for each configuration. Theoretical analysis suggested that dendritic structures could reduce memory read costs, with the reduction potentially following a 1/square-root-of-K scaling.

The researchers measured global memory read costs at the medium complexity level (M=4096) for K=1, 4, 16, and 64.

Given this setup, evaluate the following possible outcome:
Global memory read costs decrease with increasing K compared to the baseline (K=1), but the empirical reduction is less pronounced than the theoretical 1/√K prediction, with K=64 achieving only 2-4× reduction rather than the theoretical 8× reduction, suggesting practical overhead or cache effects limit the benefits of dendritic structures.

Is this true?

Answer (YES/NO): NO